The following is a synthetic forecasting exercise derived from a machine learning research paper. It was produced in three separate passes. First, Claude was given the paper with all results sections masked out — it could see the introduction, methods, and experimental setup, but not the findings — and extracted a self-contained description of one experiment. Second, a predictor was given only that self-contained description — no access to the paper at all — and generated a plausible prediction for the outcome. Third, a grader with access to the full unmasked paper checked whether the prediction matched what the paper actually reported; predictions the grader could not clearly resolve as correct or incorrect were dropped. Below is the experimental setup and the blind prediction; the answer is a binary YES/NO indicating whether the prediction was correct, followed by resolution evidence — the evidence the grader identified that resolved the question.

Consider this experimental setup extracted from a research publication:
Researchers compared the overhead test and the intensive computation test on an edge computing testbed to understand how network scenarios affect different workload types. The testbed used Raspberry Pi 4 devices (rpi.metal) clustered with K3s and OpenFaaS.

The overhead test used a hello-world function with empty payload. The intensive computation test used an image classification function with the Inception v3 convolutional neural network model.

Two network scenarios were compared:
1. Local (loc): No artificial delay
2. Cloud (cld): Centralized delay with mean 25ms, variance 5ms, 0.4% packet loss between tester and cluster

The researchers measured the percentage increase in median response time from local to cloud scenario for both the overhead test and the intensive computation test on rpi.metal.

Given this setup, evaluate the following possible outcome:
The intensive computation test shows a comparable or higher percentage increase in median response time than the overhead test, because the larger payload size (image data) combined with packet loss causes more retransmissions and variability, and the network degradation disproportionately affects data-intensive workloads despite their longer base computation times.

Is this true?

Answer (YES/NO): NO